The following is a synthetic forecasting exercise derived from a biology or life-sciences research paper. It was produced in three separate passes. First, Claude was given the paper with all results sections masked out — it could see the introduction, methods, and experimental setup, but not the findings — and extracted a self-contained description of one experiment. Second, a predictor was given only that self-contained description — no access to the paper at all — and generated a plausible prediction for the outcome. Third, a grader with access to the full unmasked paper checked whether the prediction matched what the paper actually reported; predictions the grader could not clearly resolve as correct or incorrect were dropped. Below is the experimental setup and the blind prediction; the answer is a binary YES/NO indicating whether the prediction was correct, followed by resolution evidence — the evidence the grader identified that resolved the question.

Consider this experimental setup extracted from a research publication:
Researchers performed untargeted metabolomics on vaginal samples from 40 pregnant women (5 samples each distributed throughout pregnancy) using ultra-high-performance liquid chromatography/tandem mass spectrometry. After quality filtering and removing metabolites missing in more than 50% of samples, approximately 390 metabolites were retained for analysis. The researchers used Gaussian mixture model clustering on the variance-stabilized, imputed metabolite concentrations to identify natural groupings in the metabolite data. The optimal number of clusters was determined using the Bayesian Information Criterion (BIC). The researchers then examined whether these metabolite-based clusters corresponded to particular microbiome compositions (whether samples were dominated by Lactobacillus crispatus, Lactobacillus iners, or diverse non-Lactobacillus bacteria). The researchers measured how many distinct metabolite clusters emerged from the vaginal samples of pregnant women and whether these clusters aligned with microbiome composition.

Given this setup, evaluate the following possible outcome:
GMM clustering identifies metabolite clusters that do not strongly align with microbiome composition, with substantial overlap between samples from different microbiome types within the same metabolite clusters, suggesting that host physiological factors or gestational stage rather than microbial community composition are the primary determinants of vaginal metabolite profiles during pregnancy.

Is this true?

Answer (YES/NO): NO